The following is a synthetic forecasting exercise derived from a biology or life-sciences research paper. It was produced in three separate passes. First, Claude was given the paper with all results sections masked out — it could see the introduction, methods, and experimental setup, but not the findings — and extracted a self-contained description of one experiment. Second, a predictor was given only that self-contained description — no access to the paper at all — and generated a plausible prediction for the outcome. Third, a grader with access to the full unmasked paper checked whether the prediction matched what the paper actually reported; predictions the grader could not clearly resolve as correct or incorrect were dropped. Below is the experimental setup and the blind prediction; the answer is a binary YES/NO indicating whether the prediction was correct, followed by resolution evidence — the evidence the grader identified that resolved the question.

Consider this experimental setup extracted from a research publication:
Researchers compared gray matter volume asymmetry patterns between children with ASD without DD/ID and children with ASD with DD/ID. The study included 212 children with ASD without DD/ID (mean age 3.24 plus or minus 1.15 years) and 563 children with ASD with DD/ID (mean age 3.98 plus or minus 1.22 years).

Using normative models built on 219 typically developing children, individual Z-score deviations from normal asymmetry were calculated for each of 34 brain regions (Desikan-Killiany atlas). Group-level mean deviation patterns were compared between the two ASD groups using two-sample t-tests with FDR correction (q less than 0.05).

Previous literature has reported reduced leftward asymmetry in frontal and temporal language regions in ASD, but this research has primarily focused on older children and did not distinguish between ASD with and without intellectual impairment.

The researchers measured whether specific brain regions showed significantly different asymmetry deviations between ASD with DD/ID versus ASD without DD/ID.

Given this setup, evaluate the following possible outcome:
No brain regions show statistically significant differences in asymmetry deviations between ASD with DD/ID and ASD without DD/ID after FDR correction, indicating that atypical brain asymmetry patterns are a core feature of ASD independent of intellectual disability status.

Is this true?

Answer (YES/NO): YES